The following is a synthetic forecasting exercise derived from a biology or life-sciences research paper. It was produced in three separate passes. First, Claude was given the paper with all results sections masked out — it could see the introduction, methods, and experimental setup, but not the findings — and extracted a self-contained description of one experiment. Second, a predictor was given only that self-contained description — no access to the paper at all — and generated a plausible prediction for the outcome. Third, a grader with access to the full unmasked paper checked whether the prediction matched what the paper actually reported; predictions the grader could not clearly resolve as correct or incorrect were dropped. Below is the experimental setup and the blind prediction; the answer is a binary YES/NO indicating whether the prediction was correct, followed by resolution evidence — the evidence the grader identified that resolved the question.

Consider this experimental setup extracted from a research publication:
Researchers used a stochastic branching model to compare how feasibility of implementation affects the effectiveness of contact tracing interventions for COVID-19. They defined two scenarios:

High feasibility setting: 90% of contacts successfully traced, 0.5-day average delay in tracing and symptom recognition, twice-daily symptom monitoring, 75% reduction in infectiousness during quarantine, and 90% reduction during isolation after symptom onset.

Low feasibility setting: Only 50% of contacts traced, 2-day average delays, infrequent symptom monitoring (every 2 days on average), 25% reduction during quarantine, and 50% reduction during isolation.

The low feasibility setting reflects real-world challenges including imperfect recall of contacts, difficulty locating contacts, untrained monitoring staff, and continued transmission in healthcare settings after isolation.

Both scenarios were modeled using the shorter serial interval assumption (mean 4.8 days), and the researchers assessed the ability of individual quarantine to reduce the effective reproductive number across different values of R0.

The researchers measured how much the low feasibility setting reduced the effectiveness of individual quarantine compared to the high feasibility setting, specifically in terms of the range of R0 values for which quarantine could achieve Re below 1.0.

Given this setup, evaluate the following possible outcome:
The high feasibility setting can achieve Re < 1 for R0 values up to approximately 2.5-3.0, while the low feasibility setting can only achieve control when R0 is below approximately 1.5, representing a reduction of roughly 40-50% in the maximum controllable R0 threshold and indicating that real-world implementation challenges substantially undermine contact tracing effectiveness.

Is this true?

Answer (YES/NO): NO